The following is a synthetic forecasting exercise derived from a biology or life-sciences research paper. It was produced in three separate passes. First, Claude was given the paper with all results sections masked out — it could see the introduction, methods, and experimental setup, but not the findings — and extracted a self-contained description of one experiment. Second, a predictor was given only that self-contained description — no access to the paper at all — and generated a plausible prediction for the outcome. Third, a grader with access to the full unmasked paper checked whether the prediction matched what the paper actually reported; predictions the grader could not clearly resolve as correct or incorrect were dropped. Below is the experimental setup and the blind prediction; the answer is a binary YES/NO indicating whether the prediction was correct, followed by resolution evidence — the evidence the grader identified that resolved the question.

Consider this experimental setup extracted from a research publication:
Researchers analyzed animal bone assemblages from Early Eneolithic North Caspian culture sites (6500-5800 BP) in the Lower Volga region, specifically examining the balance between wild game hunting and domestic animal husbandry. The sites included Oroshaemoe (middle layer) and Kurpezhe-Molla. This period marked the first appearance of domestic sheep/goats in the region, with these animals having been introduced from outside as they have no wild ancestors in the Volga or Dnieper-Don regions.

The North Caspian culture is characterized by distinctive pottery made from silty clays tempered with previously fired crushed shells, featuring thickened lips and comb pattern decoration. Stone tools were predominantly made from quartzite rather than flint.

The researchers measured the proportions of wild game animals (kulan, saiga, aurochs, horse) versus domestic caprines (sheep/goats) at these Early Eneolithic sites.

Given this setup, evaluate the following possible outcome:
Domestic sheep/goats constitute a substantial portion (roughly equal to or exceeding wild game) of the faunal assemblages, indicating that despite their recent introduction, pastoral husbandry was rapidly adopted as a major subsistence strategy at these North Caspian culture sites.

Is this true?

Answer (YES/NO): NO